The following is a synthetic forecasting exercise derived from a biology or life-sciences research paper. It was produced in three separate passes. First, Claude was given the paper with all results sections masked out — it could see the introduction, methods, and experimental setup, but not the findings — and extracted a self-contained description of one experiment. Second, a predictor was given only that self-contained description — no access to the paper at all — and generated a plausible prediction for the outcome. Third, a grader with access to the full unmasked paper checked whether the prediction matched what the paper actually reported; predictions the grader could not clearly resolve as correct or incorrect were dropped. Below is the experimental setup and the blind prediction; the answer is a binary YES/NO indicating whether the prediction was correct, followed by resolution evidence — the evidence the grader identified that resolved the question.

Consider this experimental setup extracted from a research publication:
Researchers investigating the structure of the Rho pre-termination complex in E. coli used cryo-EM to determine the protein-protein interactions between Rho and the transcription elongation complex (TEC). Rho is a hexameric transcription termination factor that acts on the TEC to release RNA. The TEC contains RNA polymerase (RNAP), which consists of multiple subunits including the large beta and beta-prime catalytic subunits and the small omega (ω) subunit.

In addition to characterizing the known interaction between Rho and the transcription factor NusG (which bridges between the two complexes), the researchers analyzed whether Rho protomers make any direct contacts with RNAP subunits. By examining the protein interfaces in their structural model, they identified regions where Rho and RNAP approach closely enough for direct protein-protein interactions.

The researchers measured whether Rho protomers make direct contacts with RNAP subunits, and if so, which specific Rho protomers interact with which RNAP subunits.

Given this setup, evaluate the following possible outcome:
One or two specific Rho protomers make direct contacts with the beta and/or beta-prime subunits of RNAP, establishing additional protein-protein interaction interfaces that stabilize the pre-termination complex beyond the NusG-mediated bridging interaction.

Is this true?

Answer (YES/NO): NO